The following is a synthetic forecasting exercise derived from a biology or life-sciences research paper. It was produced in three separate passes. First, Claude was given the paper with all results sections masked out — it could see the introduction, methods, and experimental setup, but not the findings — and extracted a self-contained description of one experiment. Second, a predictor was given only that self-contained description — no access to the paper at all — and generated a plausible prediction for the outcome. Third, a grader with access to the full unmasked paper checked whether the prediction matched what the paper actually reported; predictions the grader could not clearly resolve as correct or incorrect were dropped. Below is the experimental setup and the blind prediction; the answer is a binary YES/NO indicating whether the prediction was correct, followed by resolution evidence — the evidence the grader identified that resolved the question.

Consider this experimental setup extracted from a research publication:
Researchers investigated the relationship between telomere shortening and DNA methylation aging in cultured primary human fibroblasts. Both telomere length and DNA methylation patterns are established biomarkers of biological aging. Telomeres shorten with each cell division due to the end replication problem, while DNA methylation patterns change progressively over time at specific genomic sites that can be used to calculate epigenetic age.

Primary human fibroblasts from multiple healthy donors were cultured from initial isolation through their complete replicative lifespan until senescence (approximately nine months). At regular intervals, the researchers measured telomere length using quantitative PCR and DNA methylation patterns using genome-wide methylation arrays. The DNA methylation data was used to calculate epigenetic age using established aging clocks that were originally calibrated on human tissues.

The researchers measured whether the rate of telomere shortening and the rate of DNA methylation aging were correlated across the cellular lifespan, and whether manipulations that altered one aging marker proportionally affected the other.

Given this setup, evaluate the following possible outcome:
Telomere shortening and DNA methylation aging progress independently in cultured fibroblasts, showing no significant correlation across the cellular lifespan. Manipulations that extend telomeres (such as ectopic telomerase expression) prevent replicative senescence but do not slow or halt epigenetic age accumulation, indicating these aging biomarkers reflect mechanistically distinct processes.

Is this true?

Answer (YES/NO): NO